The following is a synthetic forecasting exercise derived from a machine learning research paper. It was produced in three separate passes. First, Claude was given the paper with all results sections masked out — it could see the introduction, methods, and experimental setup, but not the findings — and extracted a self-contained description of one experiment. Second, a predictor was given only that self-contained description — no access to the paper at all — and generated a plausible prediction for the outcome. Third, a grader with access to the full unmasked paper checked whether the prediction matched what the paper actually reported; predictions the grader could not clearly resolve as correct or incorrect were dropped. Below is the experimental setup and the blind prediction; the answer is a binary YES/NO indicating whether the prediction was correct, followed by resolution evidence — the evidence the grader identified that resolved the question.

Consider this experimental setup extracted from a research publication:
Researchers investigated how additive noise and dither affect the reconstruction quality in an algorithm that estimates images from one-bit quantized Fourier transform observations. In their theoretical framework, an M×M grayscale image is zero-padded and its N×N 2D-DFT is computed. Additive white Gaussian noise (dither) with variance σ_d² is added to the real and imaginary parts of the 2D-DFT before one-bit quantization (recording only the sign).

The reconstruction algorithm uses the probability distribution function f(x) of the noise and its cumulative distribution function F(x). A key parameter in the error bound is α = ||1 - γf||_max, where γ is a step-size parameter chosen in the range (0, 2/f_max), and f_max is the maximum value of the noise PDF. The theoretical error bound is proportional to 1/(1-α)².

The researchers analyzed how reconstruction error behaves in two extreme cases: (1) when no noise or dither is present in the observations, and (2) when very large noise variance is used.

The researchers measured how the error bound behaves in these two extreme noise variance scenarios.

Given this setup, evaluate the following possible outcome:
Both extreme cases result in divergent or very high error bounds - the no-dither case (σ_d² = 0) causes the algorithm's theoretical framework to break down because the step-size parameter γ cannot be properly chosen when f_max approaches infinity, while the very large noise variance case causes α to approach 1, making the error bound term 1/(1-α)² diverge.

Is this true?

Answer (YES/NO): NO